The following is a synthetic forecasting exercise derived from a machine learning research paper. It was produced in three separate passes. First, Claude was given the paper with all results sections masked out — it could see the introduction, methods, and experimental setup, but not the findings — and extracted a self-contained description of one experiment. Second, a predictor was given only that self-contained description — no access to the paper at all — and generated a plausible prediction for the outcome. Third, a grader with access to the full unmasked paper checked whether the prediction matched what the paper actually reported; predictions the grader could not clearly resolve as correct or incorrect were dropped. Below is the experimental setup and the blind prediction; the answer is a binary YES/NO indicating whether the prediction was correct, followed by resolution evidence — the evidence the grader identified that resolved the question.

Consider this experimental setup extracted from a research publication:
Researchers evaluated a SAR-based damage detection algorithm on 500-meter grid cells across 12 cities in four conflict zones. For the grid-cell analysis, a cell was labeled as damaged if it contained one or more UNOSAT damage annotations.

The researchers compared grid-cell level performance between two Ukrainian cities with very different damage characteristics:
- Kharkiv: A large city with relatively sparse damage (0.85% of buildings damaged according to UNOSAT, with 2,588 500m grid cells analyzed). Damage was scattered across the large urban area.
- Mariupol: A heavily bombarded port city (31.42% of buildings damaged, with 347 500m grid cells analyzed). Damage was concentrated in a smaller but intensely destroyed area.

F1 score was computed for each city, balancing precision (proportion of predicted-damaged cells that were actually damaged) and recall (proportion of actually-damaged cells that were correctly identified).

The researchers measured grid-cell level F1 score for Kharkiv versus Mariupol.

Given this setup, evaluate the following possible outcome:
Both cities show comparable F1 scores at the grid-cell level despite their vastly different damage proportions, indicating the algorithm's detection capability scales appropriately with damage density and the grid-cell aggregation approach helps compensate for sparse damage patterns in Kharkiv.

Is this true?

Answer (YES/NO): NO